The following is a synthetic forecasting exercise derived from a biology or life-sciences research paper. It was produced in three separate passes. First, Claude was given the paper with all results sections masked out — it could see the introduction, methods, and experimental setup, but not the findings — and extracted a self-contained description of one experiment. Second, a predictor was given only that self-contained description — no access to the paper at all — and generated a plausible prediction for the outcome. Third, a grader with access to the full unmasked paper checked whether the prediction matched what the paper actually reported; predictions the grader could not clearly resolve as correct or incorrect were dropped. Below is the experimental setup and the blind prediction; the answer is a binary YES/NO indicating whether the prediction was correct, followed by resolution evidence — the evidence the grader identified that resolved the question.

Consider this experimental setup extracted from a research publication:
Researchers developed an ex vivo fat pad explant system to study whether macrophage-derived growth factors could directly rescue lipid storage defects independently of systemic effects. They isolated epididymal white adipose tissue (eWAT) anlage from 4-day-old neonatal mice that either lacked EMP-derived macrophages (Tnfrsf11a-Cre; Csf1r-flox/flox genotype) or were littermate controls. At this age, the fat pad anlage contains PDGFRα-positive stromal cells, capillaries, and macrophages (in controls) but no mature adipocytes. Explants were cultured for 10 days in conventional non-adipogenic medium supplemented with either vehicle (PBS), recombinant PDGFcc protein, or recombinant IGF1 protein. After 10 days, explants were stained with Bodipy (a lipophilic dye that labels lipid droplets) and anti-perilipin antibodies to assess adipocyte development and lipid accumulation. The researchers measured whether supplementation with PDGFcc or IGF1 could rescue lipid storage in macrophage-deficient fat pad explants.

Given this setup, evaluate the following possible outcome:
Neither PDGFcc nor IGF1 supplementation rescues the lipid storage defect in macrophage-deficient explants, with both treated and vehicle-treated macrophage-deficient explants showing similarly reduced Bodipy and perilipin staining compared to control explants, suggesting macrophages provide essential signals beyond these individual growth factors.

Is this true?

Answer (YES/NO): NO